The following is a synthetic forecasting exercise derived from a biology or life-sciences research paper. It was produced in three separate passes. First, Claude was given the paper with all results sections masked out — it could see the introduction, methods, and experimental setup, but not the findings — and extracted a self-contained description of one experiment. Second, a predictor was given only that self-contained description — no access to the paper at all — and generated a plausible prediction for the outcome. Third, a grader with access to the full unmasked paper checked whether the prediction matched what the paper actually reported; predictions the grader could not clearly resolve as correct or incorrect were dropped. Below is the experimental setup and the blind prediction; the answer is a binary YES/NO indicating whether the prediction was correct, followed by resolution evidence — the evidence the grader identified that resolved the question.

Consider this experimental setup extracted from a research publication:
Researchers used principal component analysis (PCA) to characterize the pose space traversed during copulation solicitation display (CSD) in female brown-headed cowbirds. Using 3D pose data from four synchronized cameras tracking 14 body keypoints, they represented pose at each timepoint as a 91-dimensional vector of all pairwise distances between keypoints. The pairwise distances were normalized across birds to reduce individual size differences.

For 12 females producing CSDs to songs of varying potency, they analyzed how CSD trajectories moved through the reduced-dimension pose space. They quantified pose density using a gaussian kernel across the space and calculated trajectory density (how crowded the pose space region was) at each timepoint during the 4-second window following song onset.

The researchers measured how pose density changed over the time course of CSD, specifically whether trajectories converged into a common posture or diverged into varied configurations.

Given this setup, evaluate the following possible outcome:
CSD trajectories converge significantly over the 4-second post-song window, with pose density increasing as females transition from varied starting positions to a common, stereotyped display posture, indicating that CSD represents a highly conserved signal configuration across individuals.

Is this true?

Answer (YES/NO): YES